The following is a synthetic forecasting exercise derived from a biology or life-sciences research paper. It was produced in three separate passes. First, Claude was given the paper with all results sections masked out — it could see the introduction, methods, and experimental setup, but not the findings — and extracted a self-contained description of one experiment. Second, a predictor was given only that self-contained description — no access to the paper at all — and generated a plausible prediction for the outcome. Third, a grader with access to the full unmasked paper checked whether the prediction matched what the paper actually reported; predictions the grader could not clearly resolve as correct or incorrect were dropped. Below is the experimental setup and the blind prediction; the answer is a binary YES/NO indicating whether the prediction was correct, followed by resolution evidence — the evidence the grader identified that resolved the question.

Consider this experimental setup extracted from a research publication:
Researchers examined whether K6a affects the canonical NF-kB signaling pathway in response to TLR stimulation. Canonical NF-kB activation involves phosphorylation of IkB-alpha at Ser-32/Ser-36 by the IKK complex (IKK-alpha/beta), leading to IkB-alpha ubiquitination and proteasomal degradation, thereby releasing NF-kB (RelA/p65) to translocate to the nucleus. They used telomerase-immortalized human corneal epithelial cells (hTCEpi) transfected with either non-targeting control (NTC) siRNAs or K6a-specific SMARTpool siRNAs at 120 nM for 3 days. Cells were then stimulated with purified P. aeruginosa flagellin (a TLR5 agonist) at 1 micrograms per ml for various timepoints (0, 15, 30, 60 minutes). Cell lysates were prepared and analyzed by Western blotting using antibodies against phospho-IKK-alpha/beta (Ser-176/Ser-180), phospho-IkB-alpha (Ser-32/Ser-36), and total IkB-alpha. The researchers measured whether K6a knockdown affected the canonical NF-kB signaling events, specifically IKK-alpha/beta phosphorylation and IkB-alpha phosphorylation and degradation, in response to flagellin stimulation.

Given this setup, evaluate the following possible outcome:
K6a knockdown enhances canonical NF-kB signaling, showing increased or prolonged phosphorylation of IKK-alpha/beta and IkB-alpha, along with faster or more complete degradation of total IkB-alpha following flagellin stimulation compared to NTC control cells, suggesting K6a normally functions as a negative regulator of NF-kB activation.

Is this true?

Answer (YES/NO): NO